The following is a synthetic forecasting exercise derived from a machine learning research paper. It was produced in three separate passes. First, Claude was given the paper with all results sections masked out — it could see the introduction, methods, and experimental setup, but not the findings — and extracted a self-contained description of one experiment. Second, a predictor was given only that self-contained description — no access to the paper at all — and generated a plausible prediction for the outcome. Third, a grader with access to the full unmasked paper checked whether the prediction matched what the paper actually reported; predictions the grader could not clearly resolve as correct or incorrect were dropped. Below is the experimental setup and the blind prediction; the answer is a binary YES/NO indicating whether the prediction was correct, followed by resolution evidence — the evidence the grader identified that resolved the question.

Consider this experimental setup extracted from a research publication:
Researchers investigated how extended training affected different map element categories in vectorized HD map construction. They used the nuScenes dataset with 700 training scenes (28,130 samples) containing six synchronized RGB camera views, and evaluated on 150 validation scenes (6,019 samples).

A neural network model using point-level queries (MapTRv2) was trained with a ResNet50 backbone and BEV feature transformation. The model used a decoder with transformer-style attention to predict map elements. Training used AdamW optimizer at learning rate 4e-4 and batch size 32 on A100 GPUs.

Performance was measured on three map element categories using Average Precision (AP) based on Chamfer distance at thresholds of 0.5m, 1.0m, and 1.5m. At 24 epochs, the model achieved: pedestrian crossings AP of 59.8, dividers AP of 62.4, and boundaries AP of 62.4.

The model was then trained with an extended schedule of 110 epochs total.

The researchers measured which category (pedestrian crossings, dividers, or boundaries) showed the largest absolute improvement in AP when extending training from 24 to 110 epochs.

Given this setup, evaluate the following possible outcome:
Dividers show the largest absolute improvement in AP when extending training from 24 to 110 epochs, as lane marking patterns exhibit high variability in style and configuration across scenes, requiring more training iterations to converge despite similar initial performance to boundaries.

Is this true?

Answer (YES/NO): NO